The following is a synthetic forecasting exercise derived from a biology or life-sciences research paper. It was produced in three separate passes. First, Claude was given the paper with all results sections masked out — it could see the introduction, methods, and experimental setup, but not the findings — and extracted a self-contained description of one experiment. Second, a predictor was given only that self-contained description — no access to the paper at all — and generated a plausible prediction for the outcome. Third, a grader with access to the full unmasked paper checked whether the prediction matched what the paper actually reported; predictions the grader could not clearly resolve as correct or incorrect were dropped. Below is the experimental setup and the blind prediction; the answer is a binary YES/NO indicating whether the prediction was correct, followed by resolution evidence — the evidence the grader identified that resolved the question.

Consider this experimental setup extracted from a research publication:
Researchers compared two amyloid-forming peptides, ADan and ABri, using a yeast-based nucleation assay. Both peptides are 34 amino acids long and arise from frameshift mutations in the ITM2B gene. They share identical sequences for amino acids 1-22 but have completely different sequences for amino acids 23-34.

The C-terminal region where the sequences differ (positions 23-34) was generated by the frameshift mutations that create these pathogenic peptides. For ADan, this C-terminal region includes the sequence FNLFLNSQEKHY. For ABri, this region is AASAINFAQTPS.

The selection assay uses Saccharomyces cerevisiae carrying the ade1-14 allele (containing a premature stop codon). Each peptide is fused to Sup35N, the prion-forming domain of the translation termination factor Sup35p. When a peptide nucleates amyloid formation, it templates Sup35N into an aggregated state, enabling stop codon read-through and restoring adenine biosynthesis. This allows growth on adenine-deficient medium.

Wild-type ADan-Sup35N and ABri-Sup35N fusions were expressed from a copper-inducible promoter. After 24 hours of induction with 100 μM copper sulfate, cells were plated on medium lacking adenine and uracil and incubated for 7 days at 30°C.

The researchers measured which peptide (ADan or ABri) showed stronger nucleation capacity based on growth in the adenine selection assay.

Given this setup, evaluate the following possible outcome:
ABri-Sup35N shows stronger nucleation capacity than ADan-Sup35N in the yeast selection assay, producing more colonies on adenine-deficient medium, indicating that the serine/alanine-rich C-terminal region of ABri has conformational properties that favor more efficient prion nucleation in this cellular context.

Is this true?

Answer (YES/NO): NO